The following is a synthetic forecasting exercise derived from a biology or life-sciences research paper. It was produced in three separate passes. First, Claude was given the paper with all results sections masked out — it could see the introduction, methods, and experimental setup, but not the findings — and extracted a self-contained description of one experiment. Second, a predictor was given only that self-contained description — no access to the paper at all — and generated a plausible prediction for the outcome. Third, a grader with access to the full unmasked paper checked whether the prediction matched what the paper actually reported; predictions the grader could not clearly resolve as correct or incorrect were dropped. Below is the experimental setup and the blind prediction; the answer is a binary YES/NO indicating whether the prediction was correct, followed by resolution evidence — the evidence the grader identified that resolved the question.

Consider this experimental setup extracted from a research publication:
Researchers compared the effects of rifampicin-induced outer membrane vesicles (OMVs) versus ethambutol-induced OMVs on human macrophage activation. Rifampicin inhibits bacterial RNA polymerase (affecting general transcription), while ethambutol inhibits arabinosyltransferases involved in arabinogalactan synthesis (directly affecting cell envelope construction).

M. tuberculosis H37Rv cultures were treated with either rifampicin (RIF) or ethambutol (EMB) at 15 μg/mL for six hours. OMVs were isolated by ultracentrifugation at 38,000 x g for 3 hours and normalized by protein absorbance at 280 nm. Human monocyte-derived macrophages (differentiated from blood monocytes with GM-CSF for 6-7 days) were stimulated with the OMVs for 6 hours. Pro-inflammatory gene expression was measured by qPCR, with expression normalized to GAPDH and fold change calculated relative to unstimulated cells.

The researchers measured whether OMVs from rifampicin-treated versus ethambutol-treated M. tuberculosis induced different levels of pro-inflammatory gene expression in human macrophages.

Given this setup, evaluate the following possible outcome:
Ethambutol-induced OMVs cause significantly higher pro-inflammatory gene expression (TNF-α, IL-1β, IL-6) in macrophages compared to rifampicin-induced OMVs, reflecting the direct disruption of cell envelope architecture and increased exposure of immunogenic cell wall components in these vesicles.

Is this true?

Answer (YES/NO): YES